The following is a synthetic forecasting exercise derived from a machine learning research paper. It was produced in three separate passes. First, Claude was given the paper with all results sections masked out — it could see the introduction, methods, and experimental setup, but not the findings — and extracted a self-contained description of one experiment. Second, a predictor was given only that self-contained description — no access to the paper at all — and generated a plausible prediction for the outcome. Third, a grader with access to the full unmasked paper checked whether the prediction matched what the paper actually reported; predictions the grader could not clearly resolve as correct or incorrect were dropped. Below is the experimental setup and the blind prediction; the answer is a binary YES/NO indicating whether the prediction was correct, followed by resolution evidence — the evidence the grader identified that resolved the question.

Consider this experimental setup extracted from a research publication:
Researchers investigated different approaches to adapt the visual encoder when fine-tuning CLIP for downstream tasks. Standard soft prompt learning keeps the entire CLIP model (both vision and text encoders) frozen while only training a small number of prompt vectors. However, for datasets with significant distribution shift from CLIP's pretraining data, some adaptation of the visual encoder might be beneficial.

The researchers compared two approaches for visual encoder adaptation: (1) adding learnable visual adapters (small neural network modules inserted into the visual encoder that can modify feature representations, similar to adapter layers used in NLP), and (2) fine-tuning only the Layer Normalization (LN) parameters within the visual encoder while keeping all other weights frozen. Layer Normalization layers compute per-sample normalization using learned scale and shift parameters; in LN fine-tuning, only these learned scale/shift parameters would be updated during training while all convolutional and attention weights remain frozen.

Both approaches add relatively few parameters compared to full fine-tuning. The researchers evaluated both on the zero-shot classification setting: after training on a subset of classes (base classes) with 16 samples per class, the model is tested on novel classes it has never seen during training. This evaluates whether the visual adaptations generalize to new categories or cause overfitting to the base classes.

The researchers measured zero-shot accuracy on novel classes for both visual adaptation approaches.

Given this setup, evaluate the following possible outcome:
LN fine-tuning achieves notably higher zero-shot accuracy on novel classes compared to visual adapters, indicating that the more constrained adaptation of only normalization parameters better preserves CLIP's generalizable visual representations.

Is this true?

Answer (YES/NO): YES